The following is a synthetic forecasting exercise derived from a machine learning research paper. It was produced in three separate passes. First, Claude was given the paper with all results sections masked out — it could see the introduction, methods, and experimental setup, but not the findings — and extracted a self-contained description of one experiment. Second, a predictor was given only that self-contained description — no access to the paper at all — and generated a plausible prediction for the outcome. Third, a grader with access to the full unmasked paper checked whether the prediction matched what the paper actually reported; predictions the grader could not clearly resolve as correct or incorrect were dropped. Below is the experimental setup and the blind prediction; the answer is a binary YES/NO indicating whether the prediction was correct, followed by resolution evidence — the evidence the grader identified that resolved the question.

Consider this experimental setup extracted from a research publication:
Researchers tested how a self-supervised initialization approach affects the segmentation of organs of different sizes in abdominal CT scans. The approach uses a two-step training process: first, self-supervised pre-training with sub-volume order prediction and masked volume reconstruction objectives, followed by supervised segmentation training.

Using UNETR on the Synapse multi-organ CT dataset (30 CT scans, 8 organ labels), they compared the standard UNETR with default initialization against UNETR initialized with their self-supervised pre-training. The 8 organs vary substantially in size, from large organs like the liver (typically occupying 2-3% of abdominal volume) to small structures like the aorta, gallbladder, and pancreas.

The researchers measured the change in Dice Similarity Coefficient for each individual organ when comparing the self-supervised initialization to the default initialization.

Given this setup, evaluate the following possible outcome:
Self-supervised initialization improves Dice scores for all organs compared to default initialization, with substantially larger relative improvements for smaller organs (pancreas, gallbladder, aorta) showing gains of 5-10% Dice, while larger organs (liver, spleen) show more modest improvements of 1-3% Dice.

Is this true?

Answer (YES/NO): NO